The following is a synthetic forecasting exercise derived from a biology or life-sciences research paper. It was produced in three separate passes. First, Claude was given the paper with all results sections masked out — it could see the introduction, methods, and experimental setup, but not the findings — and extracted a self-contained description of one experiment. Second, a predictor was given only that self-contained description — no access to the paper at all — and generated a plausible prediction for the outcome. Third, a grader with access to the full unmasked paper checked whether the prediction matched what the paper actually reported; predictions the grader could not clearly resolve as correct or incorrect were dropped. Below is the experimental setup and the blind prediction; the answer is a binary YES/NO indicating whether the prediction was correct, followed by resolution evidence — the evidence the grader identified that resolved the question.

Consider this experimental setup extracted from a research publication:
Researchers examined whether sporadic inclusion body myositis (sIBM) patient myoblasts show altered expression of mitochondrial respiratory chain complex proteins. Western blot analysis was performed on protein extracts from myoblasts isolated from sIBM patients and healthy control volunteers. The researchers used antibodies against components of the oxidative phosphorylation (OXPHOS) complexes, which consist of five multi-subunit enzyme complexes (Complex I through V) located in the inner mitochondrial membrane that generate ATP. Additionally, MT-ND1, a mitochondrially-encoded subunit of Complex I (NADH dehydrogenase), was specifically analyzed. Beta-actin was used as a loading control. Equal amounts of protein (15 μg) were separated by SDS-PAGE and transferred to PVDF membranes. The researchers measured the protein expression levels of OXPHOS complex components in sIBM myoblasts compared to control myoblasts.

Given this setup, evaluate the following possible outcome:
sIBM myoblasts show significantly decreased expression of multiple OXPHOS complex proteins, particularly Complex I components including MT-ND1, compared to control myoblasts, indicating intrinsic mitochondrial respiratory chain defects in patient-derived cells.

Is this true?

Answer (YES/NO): NO